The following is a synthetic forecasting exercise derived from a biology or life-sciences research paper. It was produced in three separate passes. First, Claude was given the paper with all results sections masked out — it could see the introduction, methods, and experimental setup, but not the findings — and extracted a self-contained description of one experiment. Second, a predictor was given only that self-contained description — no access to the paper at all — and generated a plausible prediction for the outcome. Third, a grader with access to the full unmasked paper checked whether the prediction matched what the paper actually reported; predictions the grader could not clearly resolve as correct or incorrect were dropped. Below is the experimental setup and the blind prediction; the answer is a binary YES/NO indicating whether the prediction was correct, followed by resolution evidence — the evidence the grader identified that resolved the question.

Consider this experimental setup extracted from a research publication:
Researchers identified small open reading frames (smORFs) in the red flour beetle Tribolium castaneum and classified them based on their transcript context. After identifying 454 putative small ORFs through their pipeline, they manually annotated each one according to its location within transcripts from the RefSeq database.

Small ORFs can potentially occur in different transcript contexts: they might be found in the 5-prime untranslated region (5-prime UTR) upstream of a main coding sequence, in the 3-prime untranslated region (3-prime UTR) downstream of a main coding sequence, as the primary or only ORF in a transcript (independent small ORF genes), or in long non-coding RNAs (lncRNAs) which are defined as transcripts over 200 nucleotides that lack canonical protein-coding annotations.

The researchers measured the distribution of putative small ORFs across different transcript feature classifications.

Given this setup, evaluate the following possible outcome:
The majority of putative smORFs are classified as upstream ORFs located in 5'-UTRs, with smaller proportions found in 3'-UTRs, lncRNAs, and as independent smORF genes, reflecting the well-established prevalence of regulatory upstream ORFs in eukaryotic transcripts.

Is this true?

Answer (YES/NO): NO